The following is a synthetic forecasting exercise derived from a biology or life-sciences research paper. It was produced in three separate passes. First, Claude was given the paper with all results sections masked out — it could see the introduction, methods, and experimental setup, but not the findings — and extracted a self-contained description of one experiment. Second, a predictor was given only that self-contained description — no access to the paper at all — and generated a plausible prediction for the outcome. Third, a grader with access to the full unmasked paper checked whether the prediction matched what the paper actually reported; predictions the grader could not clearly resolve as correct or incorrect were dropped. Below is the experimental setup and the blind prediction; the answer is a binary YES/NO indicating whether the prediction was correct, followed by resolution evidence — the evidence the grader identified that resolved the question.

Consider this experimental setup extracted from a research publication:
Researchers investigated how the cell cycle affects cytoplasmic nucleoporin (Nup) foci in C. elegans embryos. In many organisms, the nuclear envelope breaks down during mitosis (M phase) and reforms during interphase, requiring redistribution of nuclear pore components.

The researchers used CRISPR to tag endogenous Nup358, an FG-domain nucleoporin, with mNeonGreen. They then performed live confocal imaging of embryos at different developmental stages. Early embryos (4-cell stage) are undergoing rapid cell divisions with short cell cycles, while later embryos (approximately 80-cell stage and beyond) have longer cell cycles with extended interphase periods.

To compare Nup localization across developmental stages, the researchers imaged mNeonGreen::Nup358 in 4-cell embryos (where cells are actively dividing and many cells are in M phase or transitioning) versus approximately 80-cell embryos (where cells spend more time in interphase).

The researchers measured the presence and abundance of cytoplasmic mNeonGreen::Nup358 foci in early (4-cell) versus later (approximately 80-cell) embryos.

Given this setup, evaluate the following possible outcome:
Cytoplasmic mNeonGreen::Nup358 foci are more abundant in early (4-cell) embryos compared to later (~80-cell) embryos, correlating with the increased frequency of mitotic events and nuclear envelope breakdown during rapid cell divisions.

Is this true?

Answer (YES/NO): NO